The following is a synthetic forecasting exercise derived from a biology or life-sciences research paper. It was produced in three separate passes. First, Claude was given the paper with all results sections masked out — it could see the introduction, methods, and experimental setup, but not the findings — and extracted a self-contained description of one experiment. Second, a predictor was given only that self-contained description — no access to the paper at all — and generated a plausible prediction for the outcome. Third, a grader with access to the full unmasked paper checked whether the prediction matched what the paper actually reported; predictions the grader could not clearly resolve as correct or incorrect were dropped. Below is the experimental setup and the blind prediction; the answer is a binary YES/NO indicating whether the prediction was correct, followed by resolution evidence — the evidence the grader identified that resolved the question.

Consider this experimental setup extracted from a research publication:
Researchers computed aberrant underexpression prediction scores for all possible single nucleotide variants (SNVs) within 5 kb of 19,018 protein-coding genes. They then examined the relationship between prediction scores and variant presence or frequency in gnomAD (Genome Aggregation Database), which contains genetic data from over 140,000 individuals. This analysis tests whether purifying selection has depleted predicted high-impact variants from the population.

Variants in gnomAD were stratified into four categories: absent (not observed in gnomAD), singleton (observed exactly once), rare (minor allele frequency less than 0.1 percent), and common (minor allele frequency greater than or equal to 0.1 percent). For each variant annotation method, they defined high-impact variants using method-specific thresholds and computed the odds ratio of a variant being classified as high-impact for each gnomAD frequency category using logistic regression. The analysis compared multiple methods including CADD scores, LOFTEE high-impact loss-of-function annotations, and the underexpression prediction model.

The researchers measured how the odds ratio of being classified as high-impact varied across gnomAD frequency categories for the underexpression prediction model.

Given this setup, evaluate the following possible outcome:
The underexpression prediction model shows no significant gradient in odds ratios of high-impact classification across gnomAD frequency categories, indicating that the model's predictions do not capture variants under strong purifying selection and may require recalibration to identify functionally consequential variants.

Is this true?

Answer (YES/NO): NO